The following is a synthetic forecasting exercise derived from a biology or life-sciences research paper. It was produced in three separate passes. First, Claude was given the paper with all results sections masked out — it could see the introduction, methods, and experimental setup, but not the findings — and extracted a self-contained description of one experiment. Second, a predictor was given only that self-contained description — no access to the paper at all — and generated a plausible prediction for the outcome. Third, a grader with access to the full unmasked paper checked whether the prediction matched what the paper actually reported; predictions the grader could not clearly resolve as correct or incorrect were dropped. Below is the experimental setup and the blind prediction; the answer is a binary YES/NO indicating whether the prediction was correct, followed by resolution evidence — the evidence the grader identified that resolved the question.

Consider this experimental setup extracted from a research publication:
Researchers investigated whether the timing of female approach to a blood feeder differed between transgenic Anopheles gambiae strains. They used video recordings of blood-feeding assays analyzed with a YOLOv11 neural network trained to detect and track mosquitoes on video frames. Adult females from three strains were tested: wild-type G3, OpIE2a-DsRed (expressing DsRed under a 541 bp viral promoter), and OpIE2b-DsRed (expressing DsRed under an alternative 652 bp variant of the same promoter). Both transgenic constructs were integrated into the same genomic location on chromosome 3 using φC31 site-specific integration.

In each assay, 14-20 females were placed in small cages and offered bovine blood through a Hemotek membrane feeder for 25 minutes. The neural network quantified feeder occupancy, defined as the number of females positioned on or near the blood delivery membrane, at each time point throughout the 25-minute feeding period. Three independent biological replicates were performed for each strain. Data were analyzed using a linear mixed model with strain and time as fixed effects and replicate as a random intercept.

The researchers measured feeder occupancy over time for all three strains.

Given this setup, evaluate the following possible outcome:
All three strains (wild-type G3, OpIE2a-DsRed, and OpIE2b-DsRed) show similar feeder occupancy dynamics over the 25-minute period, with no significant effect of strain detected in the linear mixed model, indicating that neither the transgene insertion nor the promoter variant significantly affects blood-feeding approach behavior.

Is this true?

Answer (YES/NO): NO